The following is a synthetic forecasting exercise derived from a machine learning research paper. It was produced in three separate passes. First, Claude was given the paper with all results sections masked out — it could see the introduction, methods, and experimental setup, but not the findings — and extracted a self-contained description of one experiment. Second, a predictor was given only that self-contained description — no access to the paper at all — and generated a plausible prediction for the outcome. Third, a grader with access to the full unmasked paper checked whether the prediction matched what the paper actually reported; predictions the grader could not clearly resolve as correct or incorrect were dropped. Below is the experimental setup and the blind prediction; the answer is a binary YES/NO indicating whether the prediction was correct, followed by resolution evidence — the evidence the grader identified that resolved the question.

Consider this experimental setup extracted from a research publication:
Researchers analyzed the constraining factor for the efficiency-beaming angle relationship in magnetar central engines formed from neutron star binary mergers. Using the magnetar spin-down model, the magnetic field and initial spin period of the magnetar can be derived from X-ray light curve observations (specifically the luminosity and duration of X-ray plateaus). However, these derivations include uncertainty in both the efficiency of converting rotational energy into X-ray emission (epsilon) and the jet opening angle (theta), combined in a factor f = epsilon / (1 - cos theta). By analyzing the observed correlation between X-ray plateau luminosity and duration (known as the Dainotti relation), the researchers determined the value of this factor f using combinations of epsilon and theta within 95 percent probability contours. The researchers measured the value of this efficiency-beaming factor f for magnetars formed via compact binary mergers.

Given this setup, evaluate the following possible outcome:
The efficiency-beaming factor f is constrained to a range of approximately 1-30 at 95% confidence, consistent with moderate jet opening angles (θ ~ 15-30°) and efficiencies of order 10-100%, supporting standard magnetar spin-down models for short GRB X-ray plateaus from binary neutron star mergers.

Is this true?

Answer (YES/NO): NO